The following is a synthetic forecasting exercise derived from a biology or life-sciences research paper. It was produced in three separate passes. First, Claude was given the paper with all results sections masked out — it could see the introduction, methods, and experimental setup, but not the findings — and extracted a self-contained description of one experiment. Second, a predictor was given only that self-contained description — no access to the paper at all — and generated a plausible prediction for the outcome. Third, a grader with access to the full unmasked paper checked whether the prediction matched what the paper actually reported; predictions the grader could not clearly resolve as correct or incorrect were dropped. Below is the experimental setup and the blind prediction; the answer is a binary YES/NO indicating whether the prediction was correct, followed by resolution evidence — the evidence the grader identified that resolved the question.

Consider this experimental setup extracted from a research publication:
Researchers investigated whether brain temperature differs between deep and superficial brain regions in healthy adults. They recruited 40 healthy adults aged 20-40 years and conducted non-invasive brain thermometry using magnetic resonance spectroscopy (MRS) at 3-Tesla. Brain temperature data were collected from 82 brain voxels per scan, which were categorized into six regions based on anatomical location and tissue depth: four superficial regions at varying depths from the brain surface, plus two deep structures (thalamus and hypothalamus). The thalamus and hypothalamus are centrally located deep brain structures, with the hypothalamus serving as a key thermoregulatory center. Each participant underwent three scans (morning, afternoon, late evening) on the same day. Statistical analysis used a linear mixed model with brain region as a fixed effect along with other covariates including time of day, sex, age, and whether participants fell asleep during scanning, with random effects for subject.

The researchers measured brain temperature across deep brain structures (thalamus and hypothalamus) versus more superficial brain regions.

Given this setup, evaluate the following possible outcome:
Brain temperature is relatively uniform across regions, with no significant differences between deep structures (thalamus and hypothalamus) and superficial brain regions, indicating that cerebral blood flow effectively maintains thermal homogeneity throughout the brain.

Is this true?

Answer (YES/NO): NO